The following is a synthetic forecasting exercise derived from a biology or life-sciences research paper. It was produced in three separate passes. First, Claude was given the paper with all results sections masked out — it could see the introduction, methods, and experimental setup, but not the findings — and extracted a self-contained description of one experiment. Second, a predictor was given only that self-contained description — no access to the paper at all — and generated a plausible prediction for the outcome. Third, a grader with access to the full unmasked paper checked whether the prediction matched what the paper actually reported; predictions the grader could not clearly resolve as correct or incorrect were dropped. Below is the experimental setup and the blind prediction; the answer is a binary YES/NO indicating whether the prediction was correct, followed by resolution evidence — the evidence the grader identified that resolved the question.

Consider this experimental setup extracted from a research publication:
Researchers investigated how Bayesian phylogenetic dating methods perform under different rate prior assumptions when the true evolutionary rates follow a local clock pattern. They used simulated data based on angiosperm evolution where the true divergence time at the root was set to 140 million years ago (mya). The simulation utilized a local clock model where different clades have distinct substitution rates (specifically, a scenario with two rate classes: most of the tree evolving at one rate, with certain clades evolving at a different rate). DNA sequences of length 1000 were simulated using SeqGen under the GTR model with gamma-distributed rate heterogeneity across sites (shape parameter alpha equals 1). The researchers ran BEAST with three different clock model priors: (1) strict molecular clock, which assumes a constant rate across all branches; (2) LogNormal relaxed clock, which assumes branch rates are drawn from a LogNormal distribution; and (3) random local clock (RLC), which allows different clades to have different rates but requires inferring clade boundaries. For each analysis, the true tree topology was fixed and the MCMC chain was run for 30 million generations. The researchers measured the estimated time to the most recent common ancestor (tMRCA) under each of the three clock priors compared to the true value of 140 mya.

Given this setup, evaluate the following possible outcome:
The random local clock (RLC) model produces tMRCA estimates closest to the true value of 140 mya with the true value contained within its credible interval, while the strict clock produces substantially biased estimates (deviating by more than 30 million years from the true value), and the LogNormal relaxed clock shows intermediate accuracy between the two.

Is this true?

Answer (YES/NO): NO